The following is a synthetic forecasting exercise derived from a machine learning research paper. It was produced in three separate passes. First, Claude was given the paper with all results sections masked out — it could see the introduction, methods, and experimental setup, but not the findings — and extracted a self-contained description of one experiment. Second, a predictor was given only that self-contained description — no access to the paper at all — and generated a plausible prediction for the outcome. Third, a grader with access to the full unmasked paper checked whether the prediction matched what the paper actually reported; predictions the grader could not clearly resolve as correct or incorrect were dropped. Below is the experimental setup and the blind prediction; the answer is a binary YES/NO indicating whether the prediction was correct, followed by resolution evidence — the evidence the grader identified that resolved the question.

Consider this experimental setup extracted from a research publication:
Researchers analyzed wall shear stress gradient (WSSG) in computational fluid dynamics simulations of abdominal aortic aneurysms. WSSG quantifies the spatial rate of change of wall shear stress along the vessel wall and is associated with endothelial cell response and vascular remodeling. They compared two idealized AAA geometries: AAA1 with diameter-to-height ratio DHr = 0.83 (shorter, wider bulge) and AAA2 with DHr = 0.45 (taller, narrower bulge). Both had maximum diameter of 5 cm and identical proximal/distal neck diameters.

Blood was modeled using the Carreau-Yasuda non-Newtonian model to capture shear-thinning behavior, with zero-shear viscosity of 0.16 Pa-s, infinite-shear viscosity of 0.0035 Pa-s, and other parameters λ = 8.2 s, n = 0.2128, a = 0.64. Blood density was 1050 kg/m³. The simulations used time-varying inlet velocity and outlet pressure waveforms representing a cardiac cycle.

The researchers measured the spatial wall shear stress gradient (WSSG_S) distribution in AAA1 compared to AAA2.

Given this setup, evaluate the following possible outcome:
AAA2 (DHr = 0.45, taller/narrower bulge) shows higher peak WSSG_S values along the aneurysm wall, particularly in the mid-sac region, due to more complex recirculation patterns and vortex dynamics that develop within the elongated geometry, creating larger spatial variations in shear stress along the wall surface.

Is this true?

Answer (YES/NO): NO